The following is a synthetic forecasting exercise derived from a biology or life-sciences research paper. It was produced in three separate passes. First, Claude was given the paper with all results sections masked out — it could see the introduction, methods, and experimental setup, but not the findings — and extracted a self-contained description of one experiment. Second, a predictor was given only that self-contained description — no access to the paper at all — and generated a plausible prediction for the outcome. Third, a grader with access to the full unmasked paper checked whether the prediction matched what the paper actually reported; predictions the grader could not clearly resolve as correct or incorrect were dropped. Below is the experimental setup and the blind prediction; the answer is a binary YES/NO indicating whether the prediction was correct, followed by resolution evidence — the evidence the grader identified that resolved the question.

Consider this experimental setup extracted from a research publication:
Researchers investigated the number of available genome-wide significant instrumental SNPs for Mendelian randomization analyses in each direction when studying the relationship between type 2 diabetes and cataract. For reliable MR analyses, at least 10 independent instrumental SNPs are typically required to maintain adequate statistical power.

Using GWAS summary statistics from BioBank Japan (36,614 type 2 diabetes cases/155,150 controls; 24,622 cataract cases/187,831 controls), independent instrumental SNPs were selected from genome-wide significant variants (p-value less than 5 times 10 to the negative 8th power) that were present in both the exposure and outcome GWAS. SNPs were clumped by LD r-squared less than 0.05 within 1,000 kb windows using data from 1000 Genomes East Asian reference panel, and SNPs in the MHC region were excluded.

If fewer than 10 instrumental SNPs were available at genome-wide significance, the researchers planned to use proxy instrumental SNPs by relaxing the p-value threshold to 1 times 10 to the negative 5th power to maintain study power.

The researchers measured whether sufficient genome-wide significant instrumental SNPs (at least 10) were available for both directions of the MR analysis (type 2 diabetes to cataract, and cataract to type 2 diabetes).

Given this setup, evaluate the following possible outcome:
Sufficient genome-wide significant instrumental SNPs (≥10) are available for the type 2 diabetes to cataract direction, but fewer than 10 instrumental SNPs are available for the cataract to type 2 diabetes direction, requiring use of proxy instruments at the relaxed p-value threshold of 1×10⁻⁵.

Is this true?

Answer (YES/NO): YES